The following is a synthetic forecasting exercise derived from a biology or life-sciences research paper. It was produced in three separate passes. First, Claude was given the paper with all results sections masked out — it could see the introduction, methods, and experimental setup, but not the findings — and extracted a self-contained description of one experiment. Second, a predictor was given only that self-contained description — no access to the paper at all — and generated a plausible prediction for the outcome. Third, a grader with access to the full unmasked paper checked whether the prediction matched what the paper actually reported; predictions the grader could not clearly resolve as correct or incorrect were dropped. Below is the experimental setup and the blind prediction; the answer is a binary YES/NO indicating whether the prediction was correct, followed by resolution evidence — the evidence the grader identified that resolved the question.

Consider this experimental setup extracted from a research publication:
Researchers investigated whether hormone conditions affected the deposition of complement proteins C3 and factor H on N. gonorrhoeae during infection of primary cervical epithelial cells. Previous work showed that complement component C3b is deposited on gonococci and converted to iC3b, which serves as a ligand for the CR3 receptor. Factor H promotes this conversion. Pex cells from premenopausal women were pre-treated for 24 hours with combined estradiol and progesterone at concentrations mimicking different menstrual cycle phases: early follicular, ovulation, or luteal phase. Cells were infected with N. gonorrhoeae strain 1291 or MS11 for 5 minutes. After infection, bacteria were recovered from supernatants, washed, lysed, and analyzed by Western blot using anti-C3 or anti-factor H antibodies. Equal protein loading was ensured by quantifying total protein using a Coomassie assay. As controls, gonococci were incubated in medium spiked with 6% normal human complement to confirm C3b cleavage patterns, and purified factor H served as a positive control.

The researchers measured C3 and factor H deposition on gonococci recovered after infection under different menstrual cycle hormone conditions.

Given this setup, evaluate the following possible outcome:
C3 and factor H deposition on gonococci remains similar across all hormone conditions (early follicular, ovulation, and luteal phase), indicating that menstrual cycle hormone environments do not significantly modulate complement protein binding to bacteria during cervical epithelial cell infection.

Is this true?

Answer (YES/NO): NO